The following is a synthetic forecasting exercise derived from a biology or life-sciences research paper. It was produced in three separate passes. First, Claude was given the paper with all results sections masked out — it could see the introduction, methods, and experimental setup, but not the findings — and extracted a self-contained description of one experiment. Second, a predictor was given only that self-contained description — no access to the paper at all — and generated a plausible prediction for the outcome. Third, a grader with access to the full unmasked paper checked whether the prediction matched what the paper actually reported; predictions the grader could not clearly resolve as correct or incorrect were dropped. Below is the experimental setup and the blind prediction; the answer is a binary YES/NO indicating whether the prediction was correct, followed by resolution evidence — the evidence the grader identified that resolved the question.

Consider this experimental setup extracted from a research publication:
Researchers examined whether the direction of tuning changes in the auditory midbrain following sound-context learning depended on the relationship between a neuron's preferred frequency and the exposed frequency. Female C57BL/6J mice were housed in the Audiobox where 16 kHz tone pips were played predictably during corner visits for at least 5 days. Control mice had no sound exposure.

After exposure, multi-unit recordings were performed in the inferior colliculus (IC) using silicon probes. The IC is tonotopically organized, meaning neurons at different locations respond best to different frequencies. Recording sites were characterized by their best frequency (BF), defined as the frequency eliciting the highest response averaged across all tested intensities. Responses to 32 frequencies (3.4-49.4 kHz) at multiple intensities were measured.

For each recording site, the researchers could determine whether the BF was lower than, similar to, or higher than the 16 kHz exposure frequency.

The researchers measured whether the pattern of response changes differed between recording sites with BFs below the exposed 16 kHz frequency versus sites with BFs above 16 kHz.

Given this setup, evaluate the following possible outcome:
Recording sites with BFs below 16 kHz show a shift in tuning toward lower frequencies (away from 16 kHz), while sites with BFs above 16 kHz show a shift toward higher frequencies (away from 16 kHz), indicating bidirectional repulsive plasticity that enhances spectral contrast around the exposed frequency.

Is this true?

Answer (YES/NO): NO